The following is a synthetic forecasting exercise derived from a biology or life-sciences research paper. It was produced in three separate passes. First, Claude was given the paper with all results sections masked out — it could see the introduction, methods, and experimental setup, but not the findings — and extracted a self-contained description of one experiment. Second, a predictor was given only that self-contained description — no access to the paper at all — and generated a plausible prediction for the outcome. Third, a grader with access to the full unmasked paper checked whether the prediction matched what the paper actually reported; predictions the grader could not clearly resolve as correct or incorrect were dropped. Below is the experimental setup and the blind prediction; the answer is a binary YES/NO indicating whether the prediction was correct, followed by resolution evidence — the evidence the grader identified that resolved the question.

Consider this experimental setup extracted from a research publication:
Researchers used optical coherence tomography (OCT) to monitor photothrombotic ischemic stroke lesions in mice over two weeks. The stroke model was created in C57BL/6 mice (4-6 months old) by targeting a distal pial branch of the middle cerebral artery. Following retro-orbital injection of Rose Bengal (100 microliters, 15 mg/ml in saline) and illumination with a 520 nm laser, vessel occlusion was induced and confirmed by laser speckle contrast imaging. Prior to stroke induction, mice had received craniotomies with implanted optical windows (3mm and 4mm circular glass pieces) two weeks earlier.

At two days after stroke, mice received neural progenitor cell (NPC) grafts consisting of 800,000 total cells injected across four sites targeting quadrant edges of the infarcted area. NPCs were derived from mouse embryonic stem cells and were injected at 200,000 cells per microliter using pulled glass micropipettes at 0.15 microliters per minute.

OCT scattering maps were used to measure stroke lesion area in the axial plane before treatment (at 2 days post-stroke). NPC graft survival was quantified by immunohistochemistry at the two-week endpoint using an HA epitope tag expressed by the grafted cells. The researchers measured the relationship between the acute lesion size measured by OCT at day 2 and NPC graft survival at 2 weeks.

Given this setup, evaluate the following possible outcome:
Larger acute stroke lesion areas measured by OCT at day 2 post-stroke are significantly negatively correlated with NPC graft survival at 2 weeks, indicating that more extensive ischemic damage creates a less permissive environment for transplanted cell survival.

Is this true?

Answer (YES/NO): YES